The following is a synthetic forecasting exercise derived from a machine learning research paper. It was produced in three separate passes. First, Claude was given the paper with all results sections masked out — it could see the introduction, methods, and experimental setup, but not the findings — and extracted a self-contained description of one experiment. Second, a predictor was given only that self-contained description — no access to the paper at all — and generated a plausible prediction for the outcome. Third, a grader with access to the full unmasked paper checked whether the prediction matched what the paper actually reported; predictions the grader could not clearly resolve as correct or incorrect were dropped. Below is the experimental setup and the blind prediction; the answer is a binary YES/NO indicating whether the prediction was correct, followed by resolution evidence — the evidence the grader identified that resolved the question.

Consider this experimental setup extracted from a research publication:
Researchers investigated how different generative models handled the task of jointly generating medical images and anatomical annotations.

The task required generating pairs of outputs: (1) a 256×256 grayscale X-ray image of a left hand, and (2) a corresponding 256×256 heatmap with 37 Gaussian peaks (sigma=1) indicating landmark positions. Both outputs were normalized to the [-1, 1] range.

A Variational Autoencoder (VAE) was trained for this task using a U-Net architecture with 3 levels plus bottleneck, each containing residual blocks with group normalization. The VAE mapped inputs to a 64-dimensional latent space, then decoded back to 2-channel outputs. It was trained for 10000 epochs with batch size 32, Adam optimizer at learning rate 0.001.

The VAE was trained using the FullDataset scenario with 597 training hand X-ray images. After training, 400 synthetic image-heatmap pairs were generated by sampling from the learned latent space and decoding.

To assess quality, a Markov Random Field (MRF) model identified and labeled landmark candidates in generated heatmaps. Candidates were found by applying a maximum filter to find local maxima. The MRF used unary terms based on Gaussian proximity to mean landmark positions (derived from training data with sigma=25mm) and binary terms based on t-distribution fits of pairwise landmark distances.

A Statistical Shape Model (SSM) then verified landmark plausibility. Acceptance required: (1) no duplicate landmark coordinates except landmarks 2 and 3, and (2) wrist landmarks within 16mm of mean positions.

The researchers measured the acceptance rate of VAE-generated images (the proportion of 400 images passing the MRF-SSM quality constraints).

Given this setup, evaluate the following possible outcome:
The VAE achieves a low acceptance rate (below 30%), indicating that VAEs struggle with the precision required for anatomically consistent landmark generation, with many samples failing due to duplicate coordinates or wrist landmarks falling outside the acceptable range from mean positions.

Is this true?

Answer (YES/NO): YES